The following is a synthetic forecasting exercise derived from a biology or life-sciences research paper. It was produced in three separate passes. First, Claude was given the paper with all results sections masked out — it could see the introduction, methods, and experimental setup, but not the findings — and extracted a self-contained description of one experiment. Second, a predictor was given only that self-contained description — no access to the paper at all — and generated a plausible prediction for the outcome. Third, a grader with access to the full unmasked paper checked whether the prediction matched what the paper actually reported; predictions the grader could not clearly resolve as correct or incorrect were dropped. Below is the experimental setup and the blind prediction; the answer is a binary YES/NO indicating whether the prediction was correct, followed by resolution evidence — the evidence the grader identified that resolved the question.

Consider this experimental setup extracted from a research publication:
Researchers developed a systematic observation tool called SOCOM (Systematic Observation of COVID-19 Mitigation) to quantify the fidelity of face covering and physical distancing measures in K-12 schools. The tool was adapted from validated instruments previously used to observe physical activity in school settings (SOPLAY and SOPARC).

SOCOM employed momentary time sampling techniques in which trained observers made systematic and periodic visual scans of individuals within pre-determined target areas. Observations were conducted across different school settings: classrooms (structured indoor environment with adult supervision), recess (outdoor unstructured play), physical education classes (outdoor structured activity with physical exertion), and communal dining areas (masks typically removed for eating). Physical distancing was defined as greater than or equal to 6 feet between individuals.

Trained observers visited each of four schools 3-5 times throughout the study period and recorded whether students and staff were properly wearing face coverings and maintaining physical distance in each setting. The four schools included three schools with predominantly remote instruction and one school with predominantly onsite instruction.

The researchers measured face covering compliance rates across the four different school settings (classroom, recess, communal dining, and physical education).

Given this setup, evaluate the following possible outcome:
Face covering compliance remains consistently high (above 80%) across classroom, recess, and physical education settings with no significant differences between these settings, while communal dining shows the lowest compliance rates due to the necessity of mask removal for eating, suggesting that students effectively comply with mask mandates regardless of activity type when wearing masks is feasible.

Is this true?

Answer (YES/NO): YES